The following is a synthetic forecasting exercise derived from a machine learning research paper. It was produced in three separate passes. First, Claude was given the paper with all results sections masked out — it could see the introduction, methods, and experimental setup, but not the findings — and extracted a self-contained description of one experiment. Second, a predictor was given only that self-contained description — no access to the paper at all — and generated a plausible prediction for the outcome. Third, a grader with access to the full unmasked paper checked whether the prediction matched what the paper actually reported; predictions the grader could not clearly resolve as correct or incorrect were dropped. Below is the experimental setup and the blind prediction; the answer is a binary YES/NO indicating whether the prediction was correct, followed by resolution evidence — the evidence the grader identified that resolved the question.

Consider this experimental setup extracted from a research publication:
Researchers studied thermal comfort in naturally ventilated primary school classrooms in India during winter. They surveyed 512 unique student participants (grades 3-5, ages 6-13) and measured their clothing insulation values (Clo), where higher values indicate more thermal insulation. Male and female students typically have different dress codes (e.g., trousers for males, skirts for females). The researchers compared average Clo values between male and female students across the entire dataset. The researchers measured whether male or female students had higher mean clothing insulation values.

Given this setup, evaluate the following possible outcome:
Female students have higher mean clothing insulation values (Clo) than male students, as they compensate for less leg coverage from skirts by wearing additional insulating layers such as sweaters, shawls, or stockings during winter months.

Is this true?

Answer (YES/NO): YES